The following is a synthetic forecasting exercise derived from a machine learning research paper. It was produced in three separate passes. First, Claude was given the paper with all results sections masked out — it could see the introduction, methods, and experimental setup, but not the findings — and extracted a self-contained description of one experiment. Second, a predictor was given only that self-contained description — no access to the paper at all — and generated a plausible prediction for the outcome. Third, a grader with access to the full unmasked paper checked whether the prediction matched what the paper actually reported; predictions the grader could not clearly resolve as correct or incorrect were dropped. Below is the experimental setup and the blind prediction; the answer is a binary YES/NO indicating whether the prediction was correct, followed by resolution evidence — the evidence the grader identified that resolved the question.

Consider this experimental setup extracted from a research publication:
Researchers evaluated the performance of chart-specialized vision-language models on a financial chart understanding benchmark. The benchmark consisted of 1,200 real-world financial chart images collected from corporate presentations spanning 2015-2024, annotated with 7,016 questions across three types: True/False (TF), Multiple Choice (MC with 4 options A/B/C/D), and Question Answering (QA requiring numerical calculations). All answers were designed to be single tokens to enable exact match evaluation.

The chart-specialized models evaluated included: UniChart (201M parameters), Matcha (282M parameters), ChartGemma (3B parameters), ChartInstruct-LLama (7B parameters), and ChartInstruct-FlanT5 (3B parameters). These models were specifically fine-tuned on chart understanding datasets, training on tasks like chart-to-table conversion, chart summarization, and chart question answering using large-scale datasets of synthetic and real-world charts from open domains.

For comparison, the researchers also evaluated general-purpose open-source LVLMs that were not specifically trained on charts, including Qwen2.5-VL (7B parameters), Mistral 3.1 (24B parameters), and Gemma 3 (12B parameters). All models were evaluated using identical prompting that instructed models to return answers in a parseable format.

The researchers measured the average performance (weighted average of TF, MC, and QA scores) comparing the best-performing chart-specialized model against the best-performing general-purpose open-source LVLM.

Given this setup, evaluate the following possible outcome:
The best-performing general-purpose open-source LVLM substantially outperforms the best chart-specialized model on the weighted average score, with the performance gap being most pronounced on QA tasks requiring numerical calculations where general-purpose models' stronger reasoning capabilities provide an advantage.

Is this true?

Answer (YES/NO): NO